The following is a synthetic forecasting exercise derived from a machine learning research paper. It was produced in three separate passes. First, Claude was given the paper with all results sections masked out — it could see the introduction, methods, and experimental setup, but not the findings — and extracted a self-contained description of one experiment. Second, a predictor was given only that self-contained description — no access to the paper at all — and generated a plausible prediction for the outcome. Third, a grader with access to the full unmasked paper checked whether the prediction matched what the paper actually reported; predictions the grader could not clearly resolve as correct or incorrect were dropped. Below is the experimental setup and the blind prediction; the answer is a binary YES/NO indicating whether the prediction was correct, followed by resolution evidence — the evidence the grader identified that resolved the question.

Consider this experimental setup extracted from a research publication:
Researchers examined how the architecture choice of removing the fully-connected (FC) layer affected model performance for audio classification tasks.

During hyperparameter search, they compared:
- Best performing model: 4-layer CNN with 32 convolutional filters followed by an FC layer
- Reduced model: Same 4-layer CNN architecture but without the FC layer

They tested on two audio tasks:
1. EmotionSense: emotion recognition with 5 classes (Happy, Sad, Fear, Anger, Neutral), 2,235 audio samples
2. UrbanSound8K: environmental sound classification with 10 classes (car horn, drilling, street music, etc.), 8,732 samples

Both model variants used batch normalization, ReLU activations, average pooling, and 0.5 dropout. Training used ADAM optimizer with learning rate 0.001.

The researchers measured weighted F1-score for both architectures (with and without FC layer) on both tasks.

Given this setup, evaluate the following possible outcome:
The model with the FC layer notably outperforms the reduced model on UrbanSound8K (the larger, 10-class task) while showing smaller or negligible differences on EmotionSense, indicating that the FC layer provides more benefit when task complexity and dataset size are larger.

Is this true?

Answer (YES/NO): NO